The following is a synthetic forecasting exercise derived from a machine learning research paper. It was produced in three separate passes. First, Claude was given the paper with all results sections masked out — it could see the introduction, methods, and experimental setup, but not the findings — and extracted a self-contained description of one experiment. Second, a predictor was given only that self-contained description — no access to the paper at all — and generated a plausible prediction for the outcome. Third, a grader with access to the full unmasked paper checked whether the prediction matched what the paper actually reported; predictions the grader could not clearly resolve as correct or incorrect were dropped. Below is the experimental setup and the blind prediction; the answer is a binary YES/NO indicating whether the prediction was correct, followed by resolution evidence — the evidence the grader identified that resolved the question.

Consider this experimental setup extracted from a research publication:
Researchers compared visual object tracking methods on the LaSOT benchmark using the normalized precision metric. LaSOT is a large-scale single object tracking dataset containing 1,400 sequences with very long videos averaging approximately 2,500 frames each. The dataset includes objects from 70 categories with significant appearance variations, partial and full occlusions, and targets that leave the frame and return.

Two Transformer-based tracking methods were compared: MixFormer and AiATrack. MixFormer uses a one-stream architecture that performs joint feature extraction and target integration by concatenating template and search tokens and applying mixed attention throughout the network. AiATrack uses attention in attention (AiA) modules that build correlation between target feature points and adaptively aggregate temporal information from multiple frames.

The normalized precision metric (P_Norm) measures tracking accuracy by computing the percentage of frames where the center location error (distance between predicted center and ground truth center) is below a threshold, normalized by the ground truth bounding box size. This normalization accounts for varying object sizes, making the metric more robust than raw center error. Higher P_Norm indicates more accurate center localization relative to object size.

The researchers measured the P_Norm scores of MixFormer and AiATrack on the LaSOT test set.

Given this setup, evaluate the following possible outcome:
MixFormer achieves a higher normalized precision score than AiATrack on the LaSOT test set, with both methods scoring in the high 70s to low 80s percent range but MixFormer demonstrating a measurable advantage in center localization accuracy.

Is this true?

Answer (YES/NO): NO